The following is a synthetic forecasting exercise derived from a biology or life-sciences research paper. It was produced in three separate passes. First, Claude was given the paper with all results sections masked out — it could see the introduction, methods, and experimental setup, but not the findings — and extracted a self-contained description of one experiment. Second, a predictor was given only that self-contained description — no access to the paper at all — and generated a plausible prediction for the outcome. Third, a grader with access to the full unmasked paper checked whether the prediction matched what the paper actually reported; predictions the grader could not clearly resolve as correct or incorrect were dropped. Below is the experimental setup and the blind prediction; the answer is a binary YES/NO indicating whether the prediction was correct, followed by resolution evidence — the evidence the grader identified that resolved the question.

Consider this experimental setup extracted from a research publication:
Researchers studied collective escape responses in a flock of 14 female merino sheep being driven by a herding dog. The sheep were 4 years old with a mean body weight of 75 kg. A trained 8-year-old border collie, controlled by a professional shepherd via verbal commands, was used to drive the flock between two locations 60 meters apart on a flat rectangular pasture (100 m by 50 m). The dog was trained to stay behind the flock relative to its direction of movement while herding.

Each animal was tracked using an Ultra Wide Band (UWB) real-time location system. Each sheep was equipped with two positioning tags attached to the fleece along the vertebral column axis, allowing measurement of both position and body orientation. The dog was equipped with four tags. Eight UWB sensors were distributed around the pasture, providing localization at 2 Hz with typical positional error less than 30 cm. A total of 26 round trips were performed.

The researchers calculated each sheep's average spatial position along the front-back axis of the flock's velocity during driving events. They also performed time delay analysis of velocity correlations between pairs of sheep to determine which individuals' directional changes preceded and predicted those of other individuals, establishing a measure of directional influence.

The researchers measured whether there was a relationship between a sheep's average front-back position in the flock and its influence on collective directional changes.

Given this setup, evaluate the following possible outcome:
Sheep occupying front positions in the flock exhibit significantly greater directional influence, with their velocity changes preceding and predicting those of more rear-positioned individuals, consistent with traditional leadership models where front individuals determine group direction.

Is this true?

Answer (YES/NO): YES